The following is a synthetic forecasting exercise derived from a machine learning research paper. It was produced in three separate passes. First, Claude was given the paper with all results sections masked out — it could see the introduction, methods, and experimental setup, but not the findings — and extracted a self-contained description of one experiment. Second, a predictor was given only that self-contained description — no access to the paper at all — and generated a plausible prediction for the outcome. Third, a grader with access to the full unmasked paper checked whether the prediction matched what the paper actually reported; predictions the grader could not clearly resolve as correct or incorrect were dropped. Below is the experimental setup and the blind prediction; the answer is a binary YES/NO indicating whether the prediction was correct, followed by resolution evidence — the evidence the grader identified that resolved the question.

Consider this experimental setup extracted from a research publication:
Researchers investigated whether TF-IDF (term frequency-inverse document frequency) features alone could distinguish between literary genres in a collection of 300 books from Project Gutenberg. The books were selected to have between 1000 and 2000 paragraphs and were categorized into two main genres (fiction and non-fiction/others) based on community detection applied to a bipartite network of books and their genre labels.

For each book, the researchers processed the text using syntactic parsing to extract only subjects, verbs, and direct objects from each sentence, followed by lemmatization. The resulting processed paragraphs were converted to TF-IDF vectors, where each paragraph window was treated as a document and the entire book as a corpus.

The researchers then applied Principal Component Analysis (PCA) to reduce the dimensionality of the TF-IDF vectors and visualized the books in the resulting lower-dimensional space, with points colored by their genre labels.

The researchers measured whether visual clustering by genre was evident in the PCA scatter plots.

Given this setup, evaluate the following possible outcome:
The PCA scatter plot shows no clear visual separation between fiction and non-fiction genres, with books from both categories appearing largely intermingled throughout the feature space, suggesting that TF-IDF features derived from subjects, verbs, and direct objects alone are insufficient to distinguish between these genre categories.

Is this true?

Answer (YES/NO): YES